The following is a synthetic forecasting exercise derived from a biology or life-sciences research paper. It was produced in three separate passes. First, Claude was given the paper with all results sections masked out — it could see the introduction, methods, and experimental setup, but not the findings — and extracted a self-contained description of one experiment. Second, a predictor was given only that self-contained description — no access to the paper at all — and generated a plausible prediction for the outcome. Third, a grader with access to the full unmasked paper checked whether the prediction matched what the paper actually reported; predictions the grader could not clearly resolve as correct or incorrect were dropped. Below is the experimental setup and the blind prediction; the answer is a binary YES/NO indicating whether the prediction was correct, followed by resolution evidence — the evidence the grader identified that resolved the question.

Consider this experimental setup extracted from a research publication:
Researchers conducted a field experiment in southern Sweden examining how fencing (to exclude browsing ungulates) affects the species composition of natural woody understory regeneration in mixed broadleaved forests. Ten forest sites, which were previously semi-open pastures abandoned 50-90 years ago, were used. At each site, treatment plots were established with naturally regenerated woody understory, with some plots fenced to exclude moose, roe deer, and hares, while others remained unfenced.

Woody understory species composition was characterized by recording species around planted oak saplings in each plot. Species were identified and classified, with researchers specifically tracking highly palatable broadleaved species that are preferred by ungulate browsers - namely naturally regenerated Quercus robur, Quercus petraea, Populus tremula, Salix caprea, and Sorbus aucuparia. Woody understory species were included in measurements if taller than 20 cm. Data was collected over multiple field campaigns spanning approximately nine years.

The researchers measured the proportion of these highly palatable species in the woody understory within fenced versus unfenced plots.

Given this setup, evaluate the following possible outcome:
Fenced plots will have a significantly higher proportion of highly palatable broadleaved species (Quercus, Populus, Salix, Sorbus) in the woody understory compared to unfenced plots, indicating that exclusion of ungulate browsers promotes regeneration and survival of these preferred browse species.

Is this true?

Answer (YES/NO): NO